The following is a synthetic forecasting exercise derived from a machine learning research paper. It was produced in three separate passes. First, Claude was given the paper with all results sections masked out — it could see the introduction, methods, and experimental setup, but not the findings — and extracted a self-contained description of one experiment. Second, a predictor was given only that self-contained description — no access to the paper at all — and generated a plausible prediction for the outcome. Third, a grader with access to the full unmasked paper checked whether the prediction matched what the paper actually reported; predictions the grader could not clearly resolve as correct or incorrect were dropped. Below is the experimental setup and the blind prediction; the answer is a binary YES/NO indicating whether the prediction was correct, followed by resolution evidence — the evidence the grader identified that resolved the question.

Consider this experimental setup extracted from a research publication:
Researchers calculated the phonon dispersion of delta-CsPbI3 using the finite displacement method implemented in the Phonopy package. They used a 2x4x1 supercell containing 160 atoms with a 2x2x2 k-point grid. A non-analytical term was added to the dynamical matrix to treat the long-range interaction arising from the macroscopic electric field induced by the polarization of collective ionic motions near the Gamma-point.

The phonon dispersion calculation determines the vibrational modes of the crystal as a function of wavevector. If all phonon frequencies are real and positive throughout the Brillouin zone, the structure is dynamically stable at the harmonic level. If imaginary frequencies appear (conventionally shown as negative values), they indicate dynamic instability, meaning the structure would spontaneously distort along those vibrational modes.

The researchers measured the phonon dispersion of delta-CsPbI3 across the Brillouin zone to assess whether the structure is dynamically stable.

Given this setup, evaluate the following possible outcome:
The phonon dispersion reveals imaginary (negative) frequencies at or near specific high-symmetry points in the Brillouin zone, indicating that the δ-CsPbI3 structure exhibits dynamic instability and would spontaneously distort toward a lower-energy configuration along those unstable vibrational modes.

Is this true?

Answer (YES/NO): NO